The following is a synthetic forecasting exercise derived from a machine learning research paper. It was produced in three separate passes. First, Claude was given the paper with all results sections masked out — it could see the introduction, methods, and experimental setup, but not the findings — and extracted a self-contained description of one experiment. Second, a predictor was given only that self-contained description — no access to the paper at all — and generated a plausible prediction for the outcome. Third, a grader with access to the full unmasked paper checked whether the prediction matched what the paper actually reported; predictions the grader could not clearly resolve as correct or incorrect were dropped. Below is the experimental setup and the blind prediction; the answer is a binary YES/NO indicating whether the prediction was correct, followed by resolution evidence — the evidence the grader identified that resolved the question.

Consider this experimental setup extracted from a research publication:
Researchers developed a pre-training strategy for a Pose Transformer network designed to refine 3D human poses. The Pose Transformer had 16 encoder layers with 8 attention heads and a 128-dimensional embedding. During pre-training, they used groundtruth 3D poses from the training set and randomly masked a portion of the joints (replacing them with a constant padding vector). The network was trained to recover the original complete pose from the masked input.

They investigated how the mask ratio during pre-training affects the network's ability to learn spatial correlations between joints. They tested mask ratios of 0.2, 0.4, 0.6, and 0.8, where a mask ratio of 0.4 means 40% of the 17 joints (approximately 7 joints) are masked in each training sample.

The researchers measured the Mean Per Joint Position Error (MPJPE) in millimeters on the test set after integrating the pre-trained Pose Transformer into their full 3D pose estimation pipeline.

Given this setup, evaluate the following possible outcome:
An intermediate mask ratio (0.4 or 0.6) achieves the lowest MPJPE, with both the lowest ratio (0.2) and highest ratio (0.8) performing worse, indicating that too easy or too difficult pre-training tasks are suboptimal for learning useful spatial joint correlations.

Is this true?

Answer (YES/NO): YES